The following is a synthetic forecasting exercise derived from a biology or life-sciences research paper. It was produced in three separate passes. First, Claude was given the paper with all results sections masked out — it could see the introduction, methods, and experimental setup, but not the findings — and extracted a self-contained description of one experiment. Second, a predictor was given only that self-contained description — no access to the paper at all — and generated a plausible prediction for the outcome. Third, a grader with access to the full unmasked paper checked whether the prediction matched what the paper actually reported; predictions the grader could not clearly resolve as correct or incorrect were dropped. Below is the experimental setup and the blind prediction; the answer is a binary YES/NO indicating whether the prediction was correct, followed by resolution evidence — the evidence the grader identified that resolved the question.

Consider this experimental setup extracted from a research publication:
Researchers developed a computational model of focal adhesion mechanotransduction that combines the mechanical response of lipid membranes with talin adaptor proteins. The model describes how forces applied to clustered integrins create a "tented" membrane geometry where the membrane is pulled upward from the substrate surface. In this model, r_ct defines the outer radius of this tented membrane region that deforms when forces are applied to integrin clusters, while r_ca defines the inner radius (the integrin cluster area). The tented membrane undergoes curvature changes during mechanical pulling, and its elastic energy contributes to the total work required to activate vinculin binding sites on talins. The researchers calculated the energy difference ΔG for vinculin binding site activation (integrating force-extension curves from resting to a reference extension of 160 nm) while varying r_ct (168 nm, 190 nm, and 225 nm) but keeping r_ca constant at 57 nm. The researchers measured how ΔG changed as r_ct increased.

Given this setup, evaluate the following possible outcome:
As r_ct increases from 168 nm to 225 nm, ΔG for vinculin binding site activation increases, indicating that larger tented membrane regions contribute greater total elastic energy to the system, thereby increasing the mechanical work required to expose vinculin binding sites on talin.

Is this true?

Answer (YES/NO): NO